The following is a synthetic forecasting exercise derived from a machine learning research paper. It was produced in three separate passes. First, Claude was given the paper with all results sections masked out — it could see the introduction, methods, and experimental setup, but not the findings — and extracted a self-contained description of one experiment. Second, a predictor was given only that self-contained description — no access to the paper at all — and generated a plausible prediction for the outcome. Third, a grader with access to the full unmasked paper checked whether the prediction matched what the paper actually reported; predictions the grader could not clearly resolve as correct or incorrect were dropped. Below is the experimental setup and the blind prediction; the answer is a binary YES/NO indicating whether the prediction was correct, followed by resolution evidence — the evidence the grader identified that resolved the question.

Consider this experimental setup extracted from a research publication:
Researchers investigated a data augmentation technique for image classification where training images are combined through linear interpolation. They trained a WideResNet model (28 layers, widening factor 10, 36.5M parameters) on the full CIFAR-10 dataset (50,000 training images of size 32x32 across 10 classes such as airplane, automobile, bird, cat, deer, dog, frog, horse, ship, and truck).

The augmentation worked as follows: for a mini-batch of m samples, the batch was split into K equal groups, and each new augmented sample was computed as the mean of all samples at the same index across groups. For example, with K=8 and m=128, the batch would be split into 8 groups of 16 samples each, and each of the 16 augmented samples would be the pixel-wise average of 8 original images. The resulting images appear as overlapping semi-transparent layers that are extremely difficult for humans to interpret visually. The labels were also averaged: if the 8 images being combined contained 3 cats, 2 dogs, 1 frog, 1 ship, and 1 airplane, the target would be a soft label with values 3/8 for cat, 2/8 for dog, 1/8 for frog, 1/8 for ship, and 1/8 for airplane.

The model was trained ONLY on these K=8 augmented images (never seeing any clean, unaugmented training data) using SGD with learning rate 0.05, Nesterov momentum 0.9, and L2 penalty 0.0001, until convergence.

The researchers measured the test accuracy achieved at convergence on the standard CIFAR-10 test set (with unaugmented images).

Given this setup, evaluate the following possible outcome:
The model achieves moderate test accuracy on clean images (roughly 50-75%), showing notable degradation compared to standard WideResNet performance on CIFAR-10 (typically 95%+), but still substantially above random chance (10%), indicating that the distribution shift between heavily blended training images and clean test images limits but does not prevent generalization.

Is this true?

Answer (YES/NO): NO